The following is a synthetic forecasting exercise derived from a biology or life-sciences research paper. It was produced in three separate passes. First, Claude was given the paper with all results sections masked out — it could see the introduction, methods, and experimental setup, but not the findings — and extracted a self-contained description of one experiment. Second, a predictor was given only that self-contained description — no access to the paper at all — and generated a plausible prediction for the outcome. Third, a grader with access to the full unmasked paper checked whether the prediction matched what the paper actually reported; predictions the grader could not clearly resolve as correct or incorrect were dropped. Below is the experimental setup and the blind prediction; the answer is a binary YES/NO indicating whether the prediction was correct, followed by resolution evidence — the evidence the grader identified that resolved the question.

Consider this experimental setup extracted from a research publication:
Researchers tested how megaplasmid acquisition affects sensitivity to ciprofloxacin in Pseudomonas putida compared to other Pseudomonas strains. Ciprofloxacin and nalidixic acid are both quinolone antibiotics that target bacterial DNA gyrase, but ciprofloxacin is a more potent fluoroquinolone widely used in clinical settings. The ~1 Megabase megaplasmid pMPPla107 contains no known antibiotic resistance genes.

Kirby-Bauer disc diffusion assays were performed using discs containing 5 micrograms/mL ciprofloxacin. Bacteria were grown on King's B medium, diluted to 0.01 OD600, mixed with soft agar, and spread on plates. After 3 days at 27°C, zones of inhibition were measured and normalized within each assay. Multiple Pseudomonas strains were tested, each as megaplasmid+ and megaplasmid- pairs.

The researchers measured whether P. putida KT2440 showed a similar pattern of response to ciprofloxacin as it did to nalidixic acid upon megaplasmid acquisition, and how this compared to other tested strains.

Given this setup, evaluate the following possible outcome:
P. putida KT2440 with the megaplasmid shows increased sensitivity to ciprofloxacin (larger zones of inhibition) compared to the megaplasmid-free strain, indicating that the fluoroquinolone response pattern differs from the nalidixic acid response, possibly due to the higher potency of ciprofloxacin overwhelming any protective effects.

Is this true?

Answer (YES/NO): YES